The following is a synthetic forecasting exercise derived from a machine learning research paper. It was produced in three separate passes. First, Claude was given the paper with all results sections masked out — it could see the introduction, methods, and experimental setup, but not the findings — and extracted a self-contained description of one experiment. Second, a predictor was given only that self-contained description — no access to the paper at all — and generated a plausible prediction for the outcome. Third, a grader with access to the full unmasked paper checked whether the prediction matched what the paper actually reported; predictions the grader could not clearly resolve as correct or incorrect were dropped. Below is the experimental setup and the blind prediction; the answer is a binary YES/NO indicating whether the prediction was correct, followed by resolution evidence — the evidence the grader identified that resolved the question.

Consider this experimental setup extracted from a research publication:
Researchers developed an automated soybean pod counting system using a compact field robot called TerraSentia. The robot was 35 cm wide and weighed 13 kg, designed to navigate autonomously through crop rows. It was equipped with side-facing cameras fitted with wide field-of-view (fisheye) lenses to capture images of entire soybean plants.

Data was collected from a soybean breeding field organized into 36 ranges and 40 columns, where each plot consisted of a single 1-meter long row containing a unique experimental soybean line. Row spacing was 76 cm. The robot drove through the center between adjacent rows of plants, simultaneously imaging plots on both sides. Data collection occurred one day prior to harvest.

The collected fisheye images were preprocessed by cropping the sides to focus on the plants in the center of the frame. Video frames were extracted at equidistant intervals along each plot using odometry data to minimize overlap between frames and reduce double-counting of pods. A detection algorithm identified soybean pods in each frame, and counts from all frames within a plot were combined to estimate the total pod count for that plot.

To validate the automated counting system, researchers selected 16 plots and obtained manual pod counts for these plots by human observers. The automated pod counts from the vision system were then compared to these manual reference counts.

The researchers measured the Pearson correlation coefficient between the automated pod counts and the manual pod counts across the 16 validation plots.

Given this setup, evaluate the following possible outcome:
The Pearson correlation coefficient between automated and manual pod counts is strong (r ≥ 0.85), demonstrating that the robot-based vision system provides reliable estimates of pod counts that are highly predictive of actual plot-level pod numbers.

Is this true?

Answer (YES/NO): NO